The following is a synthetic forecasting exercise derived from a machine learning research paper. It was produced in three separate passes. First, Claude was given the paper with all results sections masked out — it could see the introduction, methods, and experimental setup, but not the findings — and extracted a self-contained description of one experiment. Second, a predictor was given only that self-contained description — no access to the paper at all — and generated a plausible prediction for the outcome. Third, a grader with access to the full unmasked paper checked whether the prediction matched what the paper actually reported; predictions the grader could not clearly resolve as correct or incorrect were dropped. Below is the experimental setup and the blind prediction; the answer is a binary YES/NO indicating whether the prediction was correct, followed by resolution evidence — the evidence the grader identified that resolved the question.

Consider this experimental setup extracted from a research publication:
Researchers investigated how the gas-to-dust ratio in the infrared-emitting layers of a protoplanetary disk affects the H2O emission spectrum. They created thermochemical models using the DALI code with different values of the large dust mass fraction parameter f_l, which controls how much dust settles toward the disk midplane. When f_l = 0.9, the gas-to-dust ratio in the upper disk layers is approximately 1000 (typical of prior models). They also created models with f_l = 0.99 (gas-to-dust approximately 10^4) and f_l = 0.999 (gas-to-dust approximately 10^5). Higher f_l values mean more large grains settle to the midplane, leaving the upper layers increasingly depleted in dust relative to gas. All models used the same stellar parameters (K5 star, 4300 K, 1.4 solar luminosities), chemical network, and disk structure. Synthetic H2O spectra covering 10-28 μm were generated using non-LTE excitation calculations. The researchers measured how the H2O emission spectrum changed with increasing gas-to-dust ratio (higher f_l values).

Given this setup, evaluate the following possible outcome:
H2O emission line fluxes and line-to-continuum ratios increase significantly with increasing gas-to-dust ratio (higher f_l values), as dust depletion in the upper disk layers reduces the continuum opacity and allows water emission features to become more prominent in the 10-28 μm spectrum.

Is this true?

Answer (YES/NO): NO